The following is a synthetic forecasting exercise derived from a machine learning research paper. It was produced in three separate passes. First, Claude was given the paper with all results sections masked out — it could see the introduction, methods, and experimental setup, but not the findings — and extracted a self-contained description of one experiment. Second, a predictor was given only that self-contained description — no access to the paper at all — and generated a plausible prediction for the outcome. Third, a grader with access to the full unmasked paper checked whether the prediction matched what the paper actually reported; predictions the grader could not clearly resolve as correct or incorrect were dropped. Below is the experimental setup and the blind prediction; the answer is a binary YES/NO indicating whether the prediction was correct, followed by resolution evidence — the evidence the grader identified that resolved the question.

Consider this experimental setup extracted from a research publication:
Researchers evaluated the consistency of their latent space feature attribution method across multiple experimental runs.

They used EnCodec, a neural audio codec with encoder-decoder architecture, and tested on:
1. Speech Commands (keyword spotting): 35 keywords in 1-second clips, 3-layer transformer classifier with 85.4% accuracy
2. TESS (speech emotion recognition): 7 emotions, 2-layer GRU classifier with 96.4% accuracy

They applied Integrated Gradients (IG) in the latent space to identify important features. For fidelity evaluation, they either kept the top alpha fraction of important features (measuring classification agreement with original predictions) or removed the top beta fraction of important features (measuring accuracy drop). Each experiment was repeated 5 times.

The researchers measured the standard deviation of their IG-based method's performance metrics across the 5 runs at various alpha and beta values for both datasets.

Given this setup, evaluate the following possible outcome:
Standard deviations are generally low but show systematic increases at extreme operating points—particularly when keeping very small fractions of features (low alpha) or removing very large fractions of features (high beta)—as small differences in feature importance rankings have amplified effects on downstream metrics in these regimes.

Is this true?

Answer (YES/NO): NO